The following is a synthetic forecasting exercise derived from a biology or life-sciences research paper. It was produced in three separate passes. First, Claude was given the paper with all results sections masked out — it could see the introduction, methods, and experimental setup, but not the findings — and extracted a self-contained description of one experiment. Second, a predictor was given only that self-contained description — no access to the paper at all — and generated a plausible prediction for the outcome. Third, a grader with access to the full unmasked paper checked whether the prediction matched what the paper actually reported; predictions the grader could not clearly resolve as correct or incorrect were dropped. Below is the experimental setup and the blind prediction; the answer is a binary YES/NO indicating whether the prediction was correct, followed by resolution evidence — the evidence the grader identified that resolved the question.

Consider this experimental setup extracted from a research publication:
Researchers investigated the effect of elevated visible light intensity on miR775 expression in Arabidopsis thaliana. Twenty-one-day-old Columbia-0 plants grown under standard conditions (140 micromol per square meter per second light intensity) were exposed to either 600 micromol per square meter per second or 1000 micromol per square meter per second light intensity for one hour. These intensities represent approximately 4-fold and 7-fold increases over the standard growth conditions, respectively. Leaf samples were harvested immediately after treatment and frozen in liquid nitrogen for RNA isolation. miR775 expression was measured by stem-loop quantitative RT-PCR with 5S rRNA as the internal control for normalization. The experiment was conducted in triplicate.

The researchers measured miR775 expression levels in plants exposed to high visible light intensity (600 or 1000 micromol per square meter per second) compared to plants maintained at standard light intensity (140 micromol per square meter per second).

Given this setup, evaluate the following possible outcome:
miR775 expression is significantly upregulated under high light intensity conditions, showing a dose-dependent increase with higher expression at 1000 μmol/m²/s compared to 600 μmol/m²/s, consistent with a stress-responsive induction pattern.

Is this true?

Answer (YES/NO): NO